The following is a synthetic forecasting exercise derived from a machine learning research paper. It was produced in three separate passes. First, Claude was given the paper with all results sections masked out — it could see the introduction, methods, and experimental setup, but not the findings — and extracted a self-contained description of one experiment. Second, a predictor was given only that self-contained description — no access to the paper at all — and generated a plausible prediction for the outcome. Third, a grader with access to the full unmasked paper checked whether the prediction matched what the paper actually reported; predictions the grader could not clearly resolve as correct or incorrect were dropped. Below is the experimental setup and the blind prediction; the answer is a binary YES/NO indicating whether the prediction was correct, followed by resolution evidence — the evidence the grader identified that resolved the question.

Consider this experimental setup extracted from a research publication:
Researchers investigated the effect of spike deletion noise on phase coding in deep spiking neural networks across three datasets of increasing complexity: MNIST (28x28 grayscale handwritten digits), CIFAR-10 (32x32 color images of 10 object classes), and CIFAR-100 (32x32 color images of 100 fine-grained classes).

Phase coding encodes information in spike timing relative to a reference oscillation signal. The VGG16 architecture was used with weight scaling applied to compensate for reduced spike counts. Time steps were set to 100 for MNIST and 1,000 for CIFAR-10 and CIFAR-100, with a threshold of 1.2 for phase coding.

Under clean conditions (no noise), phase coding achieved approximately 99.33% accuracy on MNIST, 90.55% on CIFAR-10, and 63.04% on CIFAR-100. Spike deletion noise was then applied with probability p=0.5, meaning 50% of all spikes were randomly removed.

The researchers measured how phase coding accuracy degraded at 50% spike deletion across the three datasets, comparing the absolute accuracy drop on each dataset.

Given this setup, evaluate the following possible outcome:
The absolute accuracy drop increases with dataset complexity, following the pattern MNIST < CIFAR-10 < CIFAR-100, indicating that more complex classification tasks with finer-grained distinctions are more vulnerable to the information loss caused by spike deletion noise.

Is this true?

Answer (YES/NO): YES